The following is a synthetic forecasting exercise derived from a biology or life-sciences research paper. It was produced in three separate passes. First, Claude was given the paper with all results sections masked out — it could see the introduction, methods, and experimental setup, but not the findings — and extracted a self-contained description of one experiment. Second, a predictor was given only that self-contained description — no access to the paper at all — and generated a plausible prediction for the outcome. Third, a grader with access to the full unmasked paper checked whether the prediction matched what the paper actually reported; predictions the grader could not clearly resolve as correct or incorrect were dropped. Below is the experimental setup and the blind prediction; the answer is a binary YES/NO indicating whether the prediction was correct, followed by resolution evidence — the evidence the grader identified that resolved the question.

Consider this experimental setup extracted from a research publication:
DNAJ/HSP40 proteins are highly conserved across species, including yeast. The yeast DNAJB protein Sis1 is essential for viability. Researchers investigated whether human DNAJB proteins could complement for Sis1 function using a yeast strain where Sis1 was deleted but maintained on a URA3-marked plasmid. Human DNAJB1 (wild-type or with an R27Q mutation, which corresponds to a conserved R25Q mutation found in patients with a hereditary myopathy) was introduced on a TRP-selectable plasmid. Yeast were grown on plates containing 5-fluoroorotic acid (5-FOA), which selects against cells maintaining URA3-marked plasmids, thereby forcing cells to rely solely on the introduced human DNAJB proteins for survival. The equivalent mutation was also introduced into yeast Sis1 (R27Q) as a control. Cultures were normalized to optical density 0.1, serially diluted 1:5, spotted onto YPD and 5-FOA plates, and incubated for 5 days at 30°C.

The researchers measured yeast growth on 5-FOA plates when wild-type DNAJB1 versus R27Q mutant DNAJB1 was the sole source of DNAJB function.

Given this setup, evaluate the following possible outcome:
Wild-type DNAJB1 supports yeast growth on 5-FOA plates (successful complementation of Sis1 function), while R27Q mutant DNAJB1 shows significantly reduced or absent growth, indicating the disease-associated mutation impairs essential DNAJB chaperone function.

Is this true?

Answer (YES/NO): YES